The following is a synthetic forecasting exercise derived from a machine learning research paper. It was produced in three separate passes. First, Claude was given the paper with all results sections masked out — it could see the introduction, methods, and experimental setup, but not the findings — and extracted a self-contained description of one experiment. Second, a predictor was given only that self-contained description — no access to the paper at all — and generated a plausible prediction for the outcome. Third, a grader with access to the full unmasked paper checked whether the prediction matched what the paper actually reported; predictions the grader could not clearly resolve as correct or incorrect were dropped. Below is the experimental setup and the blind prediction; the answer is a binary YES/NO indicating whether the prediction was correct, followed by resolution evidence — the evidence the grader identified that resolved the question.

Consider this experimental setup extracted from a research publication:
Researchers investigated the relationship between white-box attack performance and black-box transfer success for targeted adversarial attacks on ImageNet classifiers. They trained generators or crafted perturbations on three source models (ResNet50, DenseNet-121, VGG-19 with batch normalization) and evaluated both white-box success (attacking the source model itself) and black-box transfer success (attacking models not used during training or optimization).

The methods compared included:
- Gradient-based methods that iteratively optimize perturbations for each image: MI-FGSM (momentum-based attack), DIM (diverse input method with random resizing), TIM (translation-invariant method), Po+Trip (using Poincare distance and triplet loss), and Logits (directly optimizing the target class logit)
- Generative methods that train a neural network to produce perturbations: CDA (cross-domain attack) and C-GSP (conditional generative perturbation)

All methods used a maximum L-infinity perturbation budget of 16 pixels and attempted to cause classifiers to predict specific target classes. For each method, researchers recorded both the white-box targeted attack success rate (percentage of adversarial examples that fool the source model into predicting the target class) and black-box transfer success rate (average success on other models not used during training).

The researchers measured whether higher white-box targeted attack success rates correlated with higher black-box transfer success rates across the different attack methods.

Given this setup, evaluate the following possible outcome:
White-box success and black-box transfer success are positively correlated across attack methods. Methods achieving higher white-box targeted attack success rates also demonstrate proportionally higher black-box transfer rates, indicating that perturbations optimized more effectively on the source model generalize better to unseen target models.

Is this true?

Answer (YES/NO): NO